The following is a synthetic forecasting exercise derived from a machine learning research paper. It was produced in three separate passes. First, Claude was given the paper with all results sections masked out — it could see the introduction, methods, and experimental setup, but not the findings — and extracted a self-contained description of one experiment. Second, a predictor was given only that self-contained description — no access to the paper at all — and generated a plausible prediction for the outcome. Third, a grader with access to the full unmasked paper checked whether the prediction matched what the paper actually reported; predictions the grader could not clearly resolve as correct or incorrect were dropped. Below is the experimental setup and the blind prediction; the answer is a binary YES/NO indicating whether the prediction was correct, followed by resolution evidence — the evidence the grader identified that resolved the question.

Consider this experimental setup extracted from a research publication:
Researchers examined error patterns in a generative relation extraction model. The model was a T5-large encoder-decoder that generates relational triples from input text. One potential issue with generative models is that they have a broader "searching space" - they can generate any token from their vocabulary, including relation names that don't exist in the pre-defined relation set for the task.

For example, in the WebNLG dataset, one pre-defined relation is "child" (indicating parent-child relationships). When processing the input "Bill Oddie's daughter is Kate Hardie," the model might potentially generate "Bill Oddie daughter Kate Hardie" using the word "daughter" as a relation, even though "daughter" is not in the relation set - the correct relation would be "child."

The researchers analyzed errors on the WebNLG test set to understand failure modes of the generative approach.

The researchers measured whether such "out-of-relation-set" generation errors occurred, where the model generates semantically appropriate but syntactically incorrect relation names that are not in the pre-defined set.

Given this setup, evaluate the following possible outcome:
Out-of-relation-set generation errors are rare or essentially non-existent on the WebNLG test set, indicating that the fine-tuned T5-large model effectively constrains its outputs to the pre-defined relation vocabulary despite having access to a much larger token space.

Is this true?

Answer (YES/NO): NO